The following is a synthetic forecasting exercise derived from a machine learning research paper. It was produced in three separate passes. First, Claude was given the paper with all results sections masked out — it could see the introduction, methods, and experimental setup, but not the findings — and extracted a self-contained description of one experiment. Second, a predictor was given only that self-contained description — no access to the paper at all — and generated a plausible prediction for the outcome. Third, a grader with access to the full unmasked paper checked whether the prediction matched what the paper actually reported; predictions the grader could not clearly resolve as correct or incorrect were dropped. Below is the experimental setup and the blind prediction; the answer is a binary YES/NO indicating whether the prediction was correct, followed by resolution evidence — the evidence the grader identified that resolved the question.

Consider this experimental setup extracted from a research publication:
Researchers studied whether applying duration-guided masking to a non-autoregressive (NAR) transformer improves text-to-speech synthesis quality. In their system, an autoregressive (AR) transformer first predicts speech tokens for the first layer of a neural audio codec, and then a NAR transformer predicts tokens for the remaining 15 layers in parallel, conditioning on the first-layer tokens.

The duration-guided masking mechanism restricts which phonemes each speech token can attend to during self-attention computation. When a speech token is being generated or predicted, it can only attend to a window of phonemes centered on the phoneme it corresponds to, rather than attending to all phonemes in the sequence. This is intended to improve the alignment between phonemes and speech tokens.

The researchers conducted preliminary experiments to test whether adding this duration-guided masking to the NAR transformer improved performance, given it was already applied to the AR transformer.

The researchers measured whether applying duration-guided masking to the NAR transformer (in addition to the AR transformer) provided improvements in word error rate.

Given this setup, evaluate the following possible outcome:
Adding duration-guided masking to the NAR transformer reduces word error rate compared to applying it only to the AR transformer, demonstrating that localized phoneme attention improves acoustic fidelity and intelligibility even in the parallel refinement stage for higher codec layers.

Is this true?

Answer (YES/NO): NO